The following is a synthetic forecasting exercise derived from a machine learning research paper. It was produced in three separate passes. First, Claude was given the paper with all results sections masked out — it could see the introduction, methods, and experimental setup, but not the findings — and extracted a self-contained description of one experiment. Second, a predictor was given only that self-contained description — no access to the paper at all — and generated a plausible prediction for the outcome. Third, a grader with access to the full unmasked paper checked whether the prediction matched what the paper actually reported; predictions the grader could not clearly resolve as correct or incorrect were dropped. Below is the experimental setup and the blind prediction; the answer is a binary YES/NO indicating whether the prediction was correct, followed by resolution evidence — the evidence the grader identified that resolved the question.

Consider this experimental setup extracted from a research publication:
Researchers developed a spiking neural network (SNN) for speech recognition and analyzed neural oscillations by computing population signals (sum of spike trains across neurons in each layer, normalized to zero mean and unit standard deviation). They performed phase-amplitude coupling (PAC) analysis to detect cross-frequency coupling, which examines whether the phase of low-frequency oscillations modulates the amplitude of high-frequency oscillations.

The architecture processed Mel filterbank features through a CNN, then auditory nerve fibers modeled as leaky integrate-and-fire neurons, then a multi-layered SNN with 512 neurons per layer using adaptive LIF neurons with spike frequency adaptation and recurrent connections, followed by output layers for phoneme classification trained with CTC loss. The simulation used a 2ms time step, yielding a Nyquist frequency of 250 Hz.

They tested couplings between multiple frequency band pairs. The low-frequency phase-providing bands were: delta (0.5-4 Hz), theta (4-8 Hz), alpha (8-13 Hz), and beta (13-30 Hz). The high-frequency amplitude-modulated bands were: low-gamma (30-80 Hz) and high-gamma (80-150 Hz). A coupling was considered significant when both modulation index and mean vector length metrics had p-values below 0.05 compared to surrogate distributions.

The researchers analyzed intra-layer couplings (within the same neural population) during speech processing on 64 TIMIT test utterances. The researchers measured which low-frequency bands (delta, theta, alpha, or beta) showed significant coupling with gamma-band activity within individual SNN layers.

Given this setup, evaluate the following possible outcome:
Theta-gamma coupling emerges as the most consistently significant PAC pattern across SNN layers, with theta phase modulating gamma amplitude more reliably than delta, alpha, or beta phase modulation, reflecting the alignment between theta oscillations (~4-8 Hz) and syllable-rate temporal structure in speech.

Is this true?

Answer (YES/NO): NO